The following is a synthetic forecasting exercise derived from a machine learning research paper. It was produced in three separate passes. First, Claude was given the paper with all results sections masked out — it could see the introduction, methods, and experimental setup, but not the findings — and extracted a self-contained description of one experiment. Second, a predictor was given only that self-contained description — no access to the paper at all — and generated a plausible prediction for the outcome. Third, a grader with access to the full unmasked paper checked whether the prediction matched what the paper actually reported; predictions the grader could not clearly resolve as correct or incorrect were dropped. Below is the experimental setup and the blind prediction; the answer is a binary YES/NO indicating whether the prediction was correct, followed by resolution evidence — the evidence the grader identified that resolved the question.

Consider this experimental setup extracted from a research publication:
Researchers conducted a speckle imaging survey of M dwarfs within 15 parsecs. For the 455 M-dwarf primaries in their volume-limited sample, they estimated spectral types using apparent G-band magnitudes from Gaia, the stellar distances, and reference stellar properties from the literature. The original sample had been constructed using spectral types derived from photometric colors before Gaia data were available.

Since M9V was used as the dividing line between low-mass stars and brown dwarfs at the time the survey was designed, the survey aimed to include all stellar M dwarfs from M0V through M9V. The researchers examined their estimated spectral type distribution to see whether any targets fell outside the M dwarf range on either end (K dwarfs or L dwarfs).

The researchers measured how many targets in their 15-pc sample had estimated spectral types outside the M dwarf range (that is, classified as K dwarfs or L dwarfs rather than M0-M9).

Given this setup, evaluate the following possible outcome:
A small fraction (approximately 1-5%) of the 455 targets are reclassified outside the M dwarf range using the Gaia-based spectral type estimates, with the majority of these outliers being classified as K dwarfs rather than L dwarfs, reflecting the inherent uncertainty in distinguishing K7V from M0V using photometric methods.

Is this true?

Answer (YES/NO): NO